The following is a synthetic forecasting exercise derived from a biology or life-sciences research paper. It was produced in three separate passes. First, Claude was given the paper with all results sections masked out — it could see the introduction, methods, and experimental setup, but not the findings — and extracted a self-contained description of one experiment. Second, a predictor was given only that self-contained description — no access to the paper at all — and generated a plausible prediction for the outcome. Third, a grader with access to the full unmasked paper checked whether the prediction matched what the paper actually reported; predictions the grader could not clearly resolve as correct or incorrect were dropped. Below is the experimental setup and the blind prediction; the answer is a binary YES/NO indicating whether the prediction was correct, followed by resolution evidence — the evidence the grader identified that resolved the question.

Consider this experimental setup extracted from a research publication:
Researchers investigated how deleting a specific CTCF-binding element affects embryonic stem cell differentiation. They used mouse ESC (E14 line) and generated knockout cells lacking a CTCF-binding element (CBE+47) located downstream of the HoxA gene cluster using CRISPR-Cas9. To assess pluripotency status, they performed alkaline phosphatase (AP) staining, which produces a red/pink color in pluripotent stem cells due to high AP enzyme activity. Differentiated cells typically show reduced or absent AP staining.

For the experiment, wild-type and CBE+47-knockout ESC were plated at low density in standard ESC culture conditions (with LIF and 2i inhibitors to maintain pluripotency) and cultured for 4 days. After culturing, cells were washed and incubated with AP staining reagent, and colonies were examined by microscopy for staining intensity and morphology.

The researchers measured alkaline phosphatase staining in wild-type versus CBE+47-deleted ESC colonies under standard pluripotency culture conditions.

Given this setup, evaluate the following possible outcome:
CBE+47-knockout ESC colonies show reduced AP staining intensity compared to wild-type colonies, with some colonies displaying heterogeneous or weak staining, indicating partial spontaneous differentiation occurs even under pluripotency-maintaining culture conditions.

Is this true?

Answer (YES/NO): NO